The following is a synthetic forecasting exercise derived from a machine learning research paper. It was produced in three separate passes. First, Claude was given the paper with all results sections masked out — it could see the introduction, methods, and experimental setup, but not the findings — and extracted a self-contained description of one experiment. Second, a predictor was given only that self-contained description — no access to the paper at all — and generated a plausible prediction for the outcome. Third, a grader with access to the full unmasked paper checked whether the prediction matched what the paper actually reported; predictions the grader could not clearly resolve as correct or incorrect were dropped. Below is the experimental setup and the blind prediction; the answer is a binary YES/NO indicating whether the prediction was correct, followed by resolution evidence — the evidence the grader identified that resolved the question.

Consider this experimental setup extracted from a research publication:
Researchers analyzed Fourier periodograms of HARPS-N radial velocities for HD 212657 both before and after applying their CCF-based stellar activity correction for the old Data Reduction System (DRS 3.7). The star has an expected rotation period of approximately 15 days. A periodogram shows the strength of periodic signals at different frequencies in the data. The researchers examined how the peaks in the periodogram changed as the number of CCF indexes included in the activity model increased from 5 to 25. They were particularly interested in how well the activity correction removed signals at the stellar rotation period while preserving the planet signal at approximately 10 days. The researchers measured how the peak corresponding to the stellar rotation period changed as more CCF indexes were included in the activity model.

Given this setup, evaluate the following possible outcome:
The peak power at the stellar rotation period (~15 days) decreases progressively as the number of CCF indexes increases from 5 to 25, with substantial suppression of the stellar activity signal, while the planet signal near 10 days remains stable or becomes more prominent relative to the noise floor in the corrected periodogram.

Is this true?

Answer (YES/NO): YES